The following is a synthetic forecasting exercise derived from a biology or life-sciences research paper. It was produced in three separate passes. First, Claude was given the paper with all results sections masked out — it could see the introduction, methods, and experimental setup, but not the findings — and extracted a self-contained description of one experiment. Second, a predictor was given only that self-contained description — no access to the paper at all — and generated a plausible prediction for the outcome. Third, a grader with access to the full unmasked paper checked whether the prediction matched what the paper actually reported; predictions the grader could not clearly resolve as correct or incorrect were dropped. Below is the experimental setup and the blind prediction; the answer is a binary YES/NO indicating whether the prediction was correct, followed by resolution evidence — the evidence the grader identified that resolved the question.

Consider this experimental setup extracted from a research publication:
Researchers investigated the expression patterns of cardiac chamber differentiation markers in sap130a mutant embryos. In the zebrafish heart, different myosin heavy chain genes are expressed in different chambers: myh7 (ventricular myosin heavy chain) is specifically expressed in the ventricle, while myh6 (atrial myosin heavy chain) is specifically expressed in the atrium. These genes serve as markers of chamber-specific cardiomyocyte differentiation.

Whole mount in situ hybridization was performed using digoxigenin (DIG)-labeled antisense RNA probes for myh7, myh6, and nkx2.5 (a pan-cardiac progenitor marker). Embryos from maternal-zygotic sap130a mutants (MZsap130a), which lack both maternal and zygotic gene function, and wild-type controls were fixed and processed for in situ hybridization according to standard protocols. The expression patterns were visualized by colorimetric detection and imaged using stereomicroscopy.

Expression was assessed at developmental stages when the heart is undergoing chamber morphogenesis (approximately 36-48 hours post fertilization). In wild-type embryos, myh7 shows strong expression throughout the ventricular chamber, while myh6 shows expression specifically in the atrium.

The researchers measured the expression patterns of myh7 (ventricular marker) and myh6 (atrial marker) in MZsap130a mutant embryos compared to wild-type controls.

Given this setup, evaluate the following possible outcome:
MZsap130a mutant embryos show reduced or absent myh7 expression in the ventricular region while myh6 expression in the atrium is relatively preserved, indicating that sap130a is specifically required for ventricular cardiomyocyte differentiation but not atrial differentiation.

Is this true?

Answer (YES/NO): NO